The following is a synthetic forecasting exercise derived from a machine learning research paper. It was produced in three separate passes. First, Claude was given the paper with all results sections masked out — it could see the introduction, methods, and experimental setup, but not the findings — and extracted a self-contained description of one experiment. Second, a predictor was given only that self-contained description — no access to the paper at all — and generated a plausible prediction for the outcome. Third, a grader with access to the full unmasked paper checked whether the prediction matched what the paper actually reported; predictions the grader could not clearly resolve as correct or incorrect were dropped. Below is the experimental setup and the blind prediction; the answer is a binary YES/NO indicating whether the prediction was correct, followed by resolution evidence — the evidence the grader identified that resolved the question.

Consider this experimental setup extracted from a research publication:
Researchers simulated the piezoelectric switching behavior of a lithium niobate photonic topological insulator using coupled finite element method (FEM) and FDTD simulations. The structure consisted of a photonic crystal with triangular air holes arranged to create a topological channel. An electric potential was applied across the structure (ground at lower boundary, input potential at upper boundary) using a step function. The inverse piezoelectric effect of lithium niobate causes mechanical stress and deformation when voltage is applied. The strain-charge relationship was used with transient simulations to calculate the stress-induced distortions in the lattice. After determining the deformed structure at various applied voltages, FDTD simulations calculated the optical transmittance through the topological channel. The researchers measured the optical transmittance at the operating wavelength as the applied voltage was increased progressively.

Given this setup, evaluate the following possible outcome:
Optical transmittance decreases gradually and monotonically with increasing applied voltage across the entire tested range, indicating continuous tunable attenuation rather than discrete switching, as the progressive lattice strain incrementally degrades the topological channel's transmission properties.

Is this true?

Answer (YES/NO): NO